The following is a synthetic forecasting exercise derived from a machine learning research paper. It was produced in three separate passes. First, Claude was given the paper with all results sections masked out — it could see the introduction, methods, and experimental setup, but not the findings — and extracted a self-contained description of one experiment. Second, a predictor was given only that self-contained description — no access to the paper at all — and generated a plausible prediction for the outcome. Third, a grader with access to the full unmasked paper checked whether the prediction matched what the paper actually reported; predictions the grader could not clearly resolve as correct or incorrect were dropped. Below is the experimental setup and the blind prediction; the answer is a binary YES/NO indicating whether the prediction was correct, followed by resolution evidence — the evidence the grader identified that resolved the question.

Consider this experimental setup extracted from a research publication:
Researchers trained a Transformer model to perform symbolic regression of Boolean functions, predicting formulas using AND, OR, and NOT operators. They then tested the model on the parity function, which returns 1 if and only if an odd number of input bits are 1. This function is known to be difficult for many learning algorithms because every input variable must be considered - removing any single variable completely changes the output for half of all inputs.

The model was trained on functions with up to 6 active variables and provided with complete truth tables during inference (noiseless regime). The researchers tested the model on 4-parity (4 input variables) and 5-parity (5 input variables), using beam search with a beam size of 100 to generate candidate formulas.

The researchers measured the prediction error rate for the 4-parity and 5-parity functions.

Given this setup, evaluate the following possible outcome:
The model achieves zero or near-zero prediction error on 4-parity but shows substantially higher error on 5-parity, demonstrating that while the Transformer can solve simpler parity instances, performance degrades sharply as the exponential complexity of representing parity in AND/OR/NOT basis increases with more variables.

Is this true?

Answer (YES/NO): YES